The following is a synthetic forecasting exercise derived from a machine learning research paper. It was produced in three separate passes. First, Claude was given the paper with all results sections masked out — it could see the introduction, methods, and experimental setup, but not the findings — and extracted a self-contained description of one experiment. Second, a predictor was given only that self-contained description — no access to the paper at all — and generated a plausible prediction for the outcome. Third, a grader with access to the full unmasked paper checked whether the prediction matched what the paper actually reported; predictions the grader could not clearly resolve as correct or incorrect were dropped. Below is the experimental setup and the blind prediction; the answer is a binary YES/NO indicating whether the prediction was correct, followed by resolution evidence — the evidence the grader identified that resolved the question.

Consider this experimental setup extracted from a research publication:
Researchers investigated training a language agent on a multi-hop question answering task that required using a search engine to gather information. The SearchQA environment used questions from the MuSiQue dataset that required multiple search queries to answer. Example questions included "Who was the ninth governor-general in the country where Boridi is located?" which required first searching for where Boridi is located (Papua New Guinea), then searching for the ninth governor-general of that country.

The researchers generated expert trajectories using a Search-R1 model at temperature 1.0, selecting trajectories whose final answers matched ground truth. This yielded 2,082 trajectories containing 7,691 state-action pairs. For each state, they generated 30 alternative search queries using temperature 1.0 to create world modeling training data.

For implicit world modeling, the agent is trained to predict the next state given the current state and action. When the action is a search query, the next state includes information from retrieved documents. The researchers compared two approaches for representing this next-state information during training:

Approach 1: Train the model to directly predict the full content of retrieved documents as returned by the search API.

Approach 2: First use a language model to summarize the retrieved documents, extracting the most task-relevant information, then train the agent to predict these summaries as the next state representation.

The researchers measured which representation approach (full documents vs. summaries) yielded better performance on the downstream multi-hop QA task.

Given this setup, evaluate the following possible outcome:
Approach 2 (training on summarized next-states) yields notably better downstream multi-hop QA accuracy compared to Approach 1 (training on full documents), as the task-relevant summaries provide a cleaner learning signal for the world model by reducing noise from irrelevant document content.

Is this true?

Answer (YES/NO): YES